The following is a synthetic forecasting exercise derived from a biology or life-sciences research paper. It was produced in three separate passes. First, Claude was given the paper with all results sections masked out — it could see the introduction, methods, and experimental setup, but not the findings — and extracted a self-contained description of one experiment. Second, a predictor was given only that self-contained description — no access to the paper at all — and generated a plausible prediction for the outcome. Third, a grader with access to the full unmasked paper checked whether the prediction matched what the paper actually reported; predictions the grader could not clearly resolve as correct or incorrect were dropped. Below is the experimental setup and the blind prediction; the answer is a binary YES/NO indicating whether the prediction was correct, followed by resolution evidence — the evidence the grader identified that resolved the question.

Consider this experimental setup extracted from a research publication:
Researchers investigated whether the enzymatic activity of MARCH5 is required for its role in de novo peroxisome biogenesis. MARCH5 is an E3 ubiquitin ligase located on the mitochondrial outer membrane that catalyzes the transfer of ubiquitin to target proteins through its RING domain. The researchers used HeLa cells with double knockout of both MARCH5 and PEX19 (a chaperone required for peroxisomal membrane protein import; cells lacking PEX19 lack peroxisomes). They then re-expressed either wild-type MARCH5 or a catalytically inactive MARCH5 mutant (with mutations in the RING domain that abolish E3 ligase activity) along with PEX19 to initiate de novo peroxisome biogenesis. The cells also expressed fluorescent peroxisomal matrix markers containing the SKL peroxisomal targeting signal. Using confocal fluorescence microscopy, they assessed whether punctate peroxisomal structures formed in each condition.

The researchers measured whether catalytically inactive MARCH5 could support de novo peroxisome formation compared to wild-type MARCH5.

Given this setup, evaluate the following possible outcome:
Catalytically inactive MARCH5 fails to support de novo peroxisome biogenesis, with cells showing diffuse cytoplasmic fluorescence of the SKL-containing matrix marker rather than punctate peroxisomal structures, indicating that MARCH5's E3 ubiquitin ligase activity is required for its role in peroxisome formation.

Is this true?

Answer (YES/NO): YES